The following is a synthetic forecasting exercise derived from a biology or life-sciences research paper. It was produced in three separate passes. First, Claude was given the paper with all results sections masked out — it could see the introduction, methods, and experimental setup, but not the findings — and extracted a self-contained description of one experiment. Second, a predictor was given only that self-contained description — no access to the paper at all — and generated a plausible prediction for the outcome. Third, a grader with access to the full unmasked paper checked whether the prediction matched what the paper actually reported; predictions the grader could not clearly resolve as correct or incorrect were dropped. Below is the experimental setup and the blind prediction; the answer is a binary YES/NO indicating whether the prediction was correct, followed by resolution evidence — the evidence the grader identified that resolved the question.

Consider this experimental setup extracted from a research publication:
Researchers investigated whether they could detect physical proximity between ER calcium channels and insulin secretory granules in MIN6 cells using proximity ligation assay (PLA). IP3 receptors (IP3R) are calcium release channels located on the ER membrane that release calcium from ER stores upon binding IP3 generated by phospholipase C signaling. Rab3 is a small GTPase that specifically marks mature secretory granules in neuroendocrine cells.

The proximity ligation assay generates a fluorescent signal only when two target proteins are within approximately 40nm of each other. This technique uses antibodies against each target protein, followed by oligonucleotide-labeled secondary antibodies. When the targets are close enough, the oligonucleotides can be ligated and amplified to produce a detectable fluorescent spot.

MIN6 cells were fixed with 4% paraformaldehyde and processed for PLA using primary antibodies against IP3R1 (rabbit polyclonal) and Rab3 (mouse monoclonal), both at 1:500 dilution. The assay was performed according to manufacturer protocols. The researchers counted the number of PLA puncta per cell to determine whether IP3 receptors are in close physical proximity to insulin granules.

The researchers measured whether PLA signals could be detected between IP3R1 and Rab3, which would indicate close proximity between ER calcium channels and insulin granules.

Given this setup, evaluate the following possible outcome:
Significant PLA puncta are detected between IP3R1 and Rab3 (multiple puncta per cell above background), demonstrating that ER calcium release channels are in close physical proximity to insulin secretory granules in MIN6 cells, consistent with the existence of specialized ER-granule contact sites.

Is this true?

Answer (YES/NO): YES